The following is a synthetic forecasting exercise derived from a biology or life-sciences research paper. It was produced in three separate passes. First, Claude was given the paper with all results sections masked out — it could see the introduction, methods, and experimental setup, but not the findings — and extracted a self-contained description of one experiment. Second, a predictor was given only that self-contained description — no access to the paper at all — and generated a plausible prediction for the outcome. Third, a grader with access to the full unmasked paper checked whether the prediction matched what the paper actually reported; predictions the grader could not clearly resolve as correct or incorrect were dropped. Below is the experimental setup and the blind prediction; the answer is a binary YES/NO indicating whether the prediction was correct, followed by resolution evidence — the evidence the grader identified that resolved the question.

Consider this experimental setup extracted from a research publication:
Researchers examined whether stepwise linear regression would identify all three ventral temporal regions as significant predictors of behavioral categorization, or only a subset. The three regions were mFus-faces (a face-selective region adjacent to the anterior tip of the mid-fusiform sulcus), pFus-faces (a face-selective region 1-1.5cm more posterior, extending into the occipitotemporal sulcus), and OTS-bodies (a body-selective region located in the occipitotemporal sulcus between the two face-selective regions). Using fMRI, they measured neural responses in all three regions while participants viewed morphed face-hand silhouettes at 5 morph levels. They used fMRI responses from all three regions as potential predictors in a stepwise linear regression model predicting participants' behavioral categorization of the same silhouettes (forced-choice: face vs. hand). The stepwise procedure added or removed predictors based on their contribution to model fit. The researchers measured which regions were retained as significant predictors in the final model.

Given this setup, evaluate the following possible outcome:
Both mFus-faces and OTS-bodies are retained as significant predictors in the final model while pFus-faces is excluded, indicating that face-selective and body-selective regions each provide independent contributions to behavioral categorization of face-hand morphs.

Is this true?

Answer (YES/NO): NO